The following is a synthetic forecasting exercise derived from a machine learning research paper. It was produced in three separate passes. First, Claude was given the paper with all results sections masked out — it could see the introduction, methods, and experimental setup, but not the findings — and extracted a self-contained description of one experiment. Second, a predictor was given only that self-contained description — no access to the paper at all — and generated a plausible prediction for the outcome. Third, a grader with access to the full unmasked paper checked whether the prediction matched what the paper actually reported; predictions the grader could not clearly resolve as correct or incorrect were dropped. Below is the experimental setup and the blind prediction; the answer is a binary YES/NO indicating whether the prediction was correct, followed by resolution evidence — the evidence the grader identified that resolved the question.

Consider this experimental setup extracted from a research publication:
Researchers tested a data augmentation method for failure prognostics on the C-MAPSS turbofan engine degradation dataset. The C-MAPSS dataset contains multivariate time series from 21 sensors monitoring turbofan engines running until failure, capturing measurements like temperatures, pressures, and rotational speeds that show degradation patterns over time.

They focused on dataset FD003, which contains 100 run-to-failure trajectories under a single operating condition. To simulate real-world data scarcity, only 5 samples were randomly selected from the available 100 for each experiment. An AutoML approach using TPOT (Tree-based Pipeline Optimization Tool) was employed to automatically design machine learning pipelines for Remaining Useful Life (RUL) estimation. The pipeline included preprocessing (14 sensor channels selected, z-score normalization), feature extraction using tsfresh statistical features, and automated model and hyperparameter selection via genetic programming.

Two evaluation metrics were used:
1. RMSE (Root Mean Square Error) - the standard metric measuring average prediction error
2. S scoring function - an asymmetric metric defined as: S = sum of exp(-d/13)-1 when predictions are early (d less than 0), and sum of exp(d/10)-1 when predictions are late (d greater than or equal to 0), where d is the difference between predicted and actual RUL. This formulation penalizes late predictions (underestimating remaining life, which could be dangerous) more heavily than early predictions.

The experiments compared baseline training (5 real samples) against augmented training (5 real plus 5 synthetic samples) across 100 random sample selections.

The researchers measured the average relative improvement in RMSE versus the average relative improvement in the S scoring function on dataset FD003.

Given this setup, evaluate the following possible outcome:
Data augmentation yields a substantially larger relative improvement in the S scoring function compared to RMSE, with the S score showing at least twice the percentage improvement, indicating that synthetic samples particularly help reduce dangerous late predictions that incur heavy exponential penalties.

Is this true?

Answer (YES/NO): YES